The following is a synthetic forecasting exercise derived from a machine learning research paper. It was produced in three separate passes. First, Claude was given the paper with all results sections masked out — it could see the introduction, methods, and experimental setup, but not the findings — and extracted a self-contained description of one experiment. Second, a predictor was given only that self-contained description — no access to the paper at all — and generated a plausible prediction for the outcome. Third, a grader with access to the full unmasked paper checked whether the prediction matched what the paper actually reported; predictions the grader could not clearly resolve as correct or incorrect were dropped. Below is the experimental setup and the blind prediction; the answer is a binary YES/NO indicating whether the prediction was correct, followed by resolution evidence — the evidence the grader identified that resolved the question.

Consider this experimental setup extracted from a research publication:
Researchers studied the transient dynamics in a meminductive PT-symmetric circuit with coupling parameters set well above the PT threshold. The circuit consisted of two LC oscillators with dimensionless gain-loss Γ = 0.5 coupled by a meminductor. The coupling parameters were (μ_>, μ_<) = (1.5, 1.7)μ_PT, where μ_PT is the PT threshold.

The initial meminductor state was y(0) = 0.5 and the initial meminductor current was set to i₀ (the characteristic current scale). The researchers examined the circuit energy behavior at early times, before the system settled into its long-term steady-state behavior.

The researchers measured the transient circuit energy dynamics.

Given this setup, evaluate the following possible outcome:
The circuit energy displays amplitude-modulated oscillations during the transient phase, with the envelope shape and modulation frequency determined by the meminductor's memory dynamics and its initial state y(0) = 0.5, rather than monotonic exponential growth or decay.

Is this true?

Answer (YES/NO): NO